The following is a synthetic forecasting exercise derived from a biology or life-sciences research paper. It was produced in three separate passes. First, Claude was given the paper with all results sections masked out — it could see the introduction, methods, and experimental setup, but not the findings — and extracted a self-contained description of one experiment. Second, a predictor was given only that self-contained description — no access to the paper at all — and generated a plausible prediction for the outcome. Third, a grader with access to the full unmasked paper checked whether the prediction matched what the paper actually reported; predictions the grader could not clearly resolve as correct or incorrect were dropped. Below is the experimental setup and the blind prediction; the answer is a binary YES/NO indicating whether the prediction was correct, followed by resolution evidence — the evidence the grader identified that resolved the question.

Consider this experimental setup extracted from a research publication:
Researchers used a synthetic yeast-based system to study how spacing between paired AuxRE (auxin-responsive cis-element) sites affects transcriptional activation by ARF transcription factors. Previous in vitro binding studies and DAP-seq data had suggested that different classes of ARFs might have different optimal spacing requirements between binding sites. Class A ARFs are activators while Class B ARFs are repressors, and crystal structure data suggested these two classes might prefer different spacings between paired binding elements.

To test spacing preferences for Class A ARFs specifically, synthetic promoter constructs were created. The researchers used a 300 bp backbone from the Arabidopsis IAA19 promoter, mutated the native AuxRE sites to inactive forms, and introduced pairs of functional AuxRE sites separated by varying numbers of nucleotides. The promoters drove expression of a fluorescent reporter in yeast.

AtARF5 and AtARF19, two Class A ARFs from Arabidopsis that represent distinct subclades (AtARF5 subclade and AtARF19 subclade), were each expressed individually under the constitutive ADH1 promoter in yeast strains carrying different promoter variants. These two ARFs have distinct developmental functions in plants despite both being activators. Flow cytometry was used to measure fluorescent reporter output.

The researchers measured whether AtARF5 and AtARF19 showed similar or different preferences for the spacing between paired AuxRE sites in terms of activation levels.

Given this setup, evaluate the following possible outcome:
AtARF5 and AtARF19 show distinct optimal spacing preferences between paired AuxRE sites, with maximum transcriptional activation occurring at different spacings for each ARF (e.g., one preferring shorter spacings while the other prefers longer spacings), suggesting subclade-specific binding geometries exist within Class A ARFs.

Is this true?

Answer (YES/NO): NO